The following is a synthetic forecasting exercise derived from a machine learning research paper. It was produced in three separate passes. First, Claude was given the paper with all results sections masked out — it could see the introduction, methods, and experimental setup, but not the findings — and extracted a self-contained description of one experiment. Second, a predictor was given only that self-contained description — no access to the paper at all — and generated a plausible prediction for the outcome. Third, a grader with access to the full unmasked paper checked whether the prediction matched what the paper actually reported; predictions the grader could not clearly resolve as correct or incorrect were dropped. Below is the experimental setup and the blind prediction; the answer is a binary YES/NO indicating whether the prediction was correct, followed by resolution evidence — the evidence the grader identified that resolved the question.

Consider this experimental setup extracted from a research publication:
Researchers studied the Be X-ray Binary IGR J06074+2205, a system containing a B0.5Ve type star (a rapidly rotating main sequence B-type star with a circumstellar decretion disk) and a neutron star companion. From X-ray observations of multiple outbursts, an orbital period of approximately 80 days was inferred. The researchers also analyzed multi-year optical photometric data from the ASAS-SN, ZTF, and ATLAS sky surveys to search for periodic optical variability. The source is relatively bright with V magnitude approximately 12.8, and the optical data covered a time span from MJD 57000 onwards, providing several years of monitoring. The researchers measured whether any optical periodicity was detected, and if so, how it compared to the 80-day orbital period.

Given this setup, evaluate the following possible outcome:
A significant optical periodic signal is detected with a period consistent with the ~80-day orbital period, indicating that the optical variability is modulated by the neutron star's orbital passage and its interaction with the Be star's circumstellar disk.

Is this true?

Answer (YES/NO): NO